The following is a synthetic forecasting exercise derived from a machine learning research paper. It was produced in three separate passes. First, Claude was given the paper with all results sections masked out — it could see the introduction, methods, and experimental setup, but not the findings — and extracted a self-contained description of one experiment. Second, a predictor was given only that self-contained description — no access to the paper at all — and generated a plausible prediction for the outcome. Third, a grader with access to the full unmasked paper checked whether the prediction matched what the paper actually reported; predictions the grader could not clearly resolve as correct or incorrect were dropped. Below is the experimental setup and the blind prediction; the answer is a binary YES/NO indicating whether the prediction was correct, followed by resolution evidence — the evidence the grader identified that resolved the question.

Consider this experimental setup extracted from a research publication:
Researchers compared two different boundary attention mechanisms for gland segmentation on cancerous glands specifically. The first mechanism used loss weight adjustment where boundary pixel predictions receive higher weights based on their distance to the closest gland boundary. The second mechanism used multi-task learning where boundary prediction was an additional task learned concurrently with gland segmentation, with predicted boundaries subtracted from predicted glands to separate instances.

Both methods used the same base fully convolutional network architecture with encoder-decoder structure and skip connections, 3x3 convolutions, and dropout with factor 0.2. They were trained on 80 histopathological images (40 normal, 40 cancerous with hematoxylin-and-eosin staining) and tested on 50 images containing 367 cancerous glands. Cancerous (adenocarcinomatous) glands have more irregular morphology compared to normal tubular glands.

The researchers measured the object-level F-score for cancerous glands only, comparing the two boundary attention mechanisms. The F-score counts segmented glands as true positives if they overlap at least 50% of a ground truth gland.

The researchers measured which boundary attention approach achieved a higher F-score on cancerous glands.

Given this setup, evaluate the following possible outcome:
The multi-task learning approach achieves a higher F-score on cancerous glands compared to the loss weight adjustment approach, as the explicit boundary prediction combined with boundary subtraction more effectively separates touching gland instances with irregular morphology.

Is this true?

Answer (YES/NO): NO